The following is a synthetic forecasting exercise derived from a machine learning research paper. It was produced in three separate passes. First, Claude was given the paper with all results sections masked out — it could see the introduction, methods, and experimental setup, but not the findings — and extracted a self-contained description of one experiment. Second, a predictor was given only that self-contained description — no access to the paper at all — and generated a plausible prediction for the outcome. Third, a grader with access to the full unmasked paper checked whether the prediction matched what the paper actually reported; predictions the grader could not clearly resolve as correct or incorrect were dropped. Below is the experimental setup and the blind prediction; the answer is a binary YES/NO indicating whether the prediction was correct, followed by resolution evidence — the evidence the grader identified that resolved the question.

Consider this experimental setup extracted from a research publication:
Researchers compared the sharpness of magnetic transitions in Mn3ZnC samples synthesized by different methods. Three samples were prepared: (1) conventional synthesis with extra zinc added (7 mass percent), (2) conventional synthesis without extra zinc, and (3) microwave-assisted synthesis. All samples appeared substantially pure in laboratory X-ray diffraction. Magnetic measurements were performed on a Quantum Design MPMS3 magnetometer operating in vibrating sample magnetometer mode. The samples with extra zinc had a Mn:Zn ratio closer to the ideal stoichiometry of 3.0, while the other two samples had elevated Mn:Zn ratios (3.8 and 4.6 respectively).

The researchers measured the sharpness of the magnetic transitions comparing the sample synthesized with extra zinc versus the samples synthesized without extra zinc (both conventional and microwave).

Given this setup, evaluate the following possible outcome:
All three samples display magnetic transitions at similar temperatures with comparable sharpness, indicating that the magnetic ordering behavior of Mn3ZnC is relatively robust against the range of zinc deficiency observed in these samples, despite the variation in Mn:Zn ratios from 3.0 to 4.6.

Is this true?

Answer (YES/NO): NO